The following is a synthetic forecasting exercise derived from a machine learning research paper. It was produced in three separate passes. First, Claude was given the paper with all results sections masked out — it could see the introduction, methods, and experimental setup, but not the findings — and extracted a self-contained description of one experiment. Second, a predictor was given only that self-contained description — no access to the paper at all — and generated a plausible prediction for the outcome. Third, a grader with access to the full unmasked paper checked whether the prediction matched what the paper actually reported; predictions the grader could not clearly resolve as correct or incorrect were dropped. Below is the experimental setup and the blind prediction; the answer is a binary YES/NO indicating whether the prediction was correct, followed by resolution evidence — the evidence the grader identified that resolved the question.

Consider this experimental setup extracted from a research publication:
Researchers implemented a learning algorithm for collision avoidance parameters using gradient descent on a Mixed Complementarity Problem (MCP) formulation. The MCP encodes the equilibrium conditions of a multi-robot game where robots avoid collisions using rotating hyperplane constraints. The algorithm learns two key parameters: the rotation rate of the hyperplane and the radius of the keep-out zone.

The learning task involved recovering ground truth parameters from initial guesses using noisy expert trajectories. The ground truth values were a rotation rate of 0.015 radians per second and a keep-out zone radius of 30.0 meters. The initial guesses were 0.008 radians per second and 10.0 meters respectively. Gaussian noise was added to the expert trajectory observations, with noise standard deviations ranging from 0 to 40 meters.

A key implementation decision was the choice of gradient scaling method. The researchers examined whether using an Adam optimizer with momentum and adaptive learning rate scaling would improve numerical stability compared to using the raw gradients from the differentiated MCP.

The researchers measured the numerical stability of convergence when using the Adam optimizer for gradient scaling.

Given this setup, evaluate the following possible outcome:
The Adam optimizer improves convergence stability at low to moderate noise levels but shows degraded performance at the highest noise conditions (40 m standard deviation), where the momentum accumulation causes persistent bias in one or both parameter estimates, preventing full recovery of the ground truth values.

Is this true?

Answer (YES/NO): NO